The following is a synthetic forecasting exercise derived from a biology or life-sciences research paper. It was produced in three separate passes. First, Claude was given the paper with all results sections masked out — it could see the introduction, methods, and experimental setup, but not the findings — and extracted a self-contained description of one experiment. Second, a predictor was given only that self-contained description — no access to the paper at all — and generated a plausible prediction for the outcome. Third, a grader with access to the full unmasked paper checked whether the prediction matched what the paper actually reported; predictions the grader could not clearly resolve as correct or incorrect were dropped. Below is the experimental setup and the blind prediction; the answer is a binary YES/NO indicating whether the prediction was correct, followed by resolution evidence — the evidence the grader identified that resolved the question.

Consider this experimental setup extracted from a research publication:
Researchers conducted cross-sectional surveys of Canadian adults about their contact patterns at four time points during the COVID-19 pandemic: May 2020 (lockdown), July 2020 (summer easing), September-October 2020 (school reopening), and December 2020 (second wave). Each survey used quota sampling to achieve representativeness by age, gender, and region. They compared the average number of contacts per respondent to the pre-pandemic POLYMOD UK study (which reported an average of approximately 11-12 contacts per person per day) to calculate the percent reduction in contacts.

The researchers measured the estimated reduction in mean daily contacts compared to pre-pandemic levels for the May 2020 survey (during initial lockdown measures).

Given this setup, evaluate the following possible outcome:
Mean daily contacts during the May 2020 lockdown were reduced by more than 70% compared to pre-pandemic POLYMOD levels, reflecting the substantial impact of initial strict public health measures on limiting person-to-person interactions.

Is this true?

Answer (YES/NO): YES